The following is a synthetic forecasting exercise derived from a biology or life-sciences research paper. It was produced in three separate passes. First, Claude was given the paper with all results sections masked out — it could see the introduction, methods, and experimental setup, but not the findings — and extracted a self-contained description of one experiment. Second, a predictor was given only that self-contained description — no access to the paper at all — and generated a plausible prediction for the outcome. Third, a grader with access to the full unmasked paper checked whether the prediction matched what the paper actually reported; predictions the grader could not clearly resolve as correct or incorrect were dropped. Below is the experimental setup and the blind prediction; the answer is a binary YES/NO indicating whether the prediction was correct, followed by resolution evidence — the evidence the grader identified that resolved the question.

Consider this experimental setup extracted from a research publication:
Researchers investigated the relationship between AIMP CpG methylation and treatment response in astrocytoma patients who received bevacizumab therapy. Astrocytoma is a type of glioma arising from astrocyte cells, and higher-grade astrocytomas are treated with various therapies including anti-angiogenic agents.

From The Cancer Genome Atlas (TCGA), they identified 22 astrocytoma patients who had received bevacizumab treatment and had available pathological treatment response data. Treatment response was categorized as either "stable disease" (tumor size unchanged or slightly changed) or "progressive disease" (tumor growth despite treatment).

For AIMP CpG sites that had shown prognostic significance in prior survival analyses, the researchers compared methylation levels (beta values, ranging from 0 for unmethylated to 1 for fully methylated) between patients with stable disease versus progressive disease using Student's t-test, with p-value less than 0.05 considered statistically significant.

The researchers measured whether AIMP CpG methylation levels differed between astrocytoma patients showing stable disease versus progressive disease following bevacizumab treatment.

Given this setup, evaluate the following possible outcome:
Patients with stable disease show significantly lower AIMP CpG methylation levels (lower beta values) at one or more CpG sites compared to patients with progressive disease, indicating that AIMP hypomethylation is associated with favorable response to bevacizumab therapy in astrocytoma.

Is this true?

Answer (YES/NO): YES